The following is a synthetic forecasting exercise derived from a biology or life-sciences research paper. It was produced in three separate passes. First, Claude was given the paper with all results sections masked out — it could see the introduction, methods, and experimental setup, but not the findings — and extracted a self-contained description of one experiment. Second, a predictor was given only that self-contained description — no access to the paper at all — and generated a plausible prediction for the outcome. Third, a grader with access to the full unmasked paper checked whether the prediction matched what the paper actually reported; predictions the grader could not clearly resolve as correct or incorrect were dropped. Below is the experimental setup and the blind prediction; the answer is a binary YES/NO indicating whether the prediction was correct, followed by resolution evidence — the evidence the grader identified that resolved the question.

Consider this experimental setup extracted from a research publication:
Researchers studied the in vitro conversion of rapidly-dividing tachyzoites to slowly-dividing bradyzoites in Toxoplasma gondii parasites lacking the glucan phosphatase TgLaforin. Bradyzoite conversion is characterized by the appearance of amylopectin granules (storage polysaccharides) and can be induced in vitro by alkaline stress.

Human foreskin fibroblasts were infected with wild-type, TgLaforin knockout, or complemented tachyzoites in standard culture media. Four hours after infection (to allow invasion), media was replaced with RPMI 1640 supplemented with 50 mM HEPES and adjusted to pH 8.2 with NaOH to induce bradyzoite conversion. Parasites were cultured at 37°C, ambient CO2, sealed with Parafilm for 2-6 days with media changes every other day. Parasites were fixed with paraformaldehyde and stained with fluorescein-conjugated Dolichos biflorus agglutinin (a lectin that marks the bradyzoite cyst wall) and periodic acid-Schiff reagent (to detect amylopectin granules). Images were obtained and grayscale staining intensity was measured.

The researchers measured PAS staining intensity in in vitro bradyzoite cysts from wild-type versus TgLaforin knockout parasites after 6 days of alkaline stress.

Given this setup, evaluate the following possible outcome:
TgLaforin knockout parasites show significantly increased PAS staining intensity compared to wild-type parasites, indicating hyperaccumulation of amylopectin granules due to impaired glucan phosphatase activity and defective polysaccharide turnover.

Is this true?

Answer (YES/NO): NO